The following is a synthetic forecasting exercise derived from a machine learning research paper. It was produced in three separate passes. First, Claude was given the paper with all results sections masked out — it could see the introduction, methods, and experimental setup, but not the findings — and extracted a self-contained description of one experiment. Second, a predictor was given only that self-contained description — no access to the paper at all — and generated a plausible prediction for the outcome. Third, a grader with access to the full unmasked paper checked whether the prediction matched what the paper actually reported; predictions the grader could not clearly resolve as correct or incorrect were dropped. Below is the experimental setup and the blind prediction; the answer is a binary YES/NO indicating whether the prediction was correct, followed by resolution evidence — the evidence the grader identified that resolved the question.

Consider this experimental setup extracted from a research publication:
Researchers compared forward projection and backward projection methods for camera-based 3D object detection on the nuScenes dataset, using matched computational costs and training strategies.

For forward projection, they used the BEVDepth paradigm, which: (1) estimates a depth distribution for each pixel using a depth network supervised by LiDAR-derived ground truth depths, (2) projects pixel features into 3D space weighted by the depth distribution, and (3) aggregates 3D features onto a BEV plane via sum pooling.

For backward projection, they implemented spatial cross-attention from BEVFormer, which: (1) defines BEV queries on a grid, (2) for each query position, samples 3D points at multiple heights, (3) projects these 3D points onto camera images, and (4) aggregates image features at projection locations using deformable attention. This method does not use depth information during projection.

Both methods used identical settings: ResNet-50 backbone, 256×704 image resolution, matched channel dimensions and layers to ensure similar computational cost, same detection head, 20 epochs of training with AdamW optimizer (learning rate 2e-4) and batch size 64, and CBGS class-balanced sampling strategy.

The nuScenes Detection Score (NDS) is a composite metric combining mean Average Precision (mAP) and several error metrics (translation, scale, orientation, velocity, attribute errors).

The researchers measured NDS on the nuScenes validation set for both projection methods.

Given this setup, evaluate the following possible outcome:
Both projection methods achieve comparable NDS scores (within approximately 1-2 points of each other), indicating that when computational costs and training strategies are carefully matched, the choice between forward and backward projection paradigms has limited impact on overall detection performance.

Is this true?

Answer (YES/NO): NO